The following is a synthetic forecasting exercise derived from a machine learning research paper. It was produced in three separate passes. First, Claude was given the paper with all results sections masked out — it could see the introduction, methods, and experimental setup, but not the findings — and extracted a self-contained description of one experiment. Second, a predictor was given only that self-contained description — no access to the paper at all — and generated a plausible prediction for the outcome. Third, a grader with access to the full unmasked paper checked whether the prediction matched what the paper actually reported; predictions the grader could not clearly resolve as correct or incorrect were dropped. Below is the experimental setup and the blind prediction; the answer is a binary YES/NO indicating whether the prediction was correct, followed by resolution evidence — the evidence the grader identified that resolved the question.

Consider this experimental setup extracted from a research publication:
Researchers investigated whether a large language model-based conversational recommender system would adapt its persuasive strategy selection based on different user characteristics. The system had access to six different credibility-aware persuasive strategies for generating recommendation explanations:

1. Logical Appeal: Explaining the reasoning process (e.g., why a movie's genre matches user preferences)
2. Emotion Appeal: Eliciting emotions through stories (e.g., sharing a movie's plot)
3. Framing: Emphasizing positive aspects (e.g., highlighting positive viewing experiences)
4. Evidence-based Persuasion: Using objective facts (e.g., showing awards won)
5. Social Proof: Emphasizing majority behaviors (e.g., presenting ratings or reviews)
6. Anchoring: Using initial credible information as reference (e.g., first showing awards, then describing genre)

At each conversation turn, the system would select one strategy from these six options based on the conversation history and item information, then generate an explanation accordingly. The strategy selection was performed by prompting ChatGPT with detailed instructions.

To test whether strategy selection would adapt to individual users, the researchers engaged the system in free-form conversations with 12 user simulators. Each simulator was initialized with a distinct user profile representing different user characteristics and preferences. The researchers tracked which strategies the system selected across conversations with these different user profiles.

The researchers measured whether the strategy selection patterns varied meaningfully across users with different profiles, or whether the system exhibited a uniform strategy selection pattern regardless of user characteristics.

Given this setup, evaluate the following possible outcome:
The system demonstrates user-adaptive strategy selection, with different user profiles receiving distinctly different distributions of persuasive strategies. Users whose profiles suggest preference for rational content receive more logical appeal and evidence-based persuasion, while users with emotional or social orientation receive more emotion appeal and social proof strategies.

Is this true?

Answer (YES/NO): NO